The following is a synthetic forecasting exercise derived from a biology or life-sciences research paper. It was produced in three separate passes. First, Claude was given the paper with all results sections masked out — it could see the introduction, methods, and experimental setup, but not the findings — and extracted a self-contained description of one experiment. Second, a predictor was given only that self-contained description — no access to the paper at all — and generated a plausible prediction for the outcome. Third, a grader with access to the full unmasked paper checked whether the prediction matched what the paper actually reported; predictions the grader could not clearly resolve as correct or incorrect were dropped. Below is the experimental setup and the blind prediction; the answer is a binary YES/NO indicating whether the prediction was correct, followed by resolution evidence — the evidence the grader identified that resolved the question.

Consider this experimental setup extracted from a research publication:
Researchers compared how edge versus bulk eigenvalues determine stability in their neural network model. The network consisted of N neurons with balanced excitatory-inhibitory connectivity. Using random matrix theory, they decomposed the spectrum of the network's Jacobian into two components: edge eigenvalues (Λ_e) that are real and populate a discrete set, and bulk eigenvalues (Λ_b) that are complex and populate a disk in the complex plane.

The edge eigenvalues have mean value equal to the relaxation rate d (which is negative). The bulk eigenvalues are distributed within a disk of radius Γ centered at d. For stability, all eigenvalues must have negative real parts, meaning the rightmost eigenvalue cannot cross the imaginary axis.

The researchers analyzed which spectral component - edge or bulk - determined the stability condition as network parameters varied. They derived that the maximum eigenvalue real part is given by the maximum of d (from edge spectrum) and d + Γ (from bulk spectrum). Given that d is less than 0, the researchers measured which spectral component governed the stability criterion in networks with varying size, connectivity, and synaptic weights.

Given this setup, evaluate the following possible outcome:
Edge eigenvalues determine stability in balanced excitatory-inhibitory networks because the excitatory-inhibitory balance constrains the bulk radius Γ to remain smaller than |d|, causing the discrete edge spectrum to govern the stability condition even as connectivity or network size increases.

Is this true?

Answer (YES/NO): NO